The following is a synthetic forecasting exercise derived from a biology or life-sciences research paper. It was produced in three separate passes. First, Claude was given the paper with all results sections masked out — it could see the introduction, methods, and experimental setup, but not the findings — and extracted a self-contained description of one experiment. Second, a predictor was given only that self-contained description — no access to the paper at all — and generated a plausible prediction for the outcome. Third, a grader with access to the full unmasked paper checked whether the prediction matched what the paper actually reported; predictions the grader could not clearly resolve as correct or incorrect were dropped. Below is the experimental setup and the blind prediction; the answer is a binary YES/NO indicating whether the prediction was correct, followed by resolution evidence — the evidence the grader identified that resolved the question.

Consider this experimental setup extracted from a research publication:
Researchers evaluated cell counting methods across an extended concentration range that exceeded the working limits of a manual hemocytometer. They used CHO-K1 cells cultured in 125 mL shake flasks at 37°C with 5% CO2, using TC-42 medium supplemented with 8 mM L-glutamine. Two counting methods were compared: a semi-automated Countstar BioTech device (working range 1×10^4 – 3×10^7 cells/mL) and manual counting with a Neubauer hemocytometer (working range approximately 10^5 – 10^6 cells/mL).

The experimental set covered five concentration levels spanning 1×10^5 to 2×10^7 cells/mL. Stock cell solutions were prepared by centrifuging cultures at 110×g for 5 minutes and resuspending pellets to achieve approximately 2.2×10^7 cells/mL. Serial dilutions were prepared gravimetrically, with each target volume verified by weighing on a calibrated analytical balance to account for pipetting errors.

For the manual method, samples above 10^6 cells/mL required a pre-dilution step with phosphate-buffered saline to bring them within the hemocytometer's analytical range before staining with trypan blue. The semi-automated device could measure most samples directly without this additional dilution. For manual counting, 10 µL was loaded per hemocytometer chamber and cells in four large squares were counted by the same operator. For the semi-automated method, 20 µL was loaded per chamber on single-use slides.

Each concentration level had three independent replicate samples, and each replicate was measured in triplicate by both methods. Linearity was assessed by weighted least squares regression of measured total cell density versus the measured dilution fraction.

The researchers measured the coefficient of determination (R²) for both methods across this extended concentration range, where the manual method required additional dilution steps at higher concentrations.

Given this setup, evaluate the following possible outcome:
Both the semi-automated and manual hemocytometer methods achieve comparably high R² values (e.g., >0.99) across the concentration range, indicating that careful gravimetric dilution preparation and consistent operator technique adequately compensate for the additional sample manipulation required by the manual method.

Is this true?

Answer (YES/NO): NO